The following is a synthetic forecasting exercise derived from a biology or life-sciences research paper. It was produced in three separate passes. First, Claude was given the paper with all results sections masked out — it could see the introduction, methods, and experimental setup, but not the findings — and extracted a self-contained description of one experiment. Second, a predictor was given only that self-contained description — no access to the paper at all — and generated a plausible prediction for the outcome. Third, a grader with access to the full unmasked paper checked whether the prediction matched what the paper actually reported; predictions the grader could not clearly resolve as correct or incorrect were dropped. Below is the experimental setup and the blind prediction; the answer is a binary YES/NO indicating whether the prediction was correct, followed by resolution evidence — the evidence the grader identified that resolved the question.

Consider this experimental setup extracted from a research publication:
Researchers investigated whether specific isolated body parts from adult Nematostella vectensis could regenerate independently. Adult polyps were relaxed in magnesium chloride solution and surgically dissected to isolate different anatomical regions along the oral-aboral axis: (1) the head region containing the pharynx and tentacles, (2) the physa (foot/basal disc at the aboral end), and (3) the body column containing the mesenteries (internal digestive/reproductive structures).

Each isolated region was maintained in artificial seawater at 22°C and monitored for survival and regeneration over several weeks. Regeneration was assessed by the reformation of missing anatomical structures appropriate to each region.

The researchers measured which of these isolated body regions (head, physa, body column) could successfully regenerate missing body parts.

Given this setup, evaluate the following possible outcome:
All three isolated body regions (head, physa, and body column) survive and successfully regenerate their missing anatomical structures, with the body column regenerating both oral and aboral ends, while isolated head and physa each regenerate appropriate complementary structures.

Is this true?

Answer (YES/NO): YES